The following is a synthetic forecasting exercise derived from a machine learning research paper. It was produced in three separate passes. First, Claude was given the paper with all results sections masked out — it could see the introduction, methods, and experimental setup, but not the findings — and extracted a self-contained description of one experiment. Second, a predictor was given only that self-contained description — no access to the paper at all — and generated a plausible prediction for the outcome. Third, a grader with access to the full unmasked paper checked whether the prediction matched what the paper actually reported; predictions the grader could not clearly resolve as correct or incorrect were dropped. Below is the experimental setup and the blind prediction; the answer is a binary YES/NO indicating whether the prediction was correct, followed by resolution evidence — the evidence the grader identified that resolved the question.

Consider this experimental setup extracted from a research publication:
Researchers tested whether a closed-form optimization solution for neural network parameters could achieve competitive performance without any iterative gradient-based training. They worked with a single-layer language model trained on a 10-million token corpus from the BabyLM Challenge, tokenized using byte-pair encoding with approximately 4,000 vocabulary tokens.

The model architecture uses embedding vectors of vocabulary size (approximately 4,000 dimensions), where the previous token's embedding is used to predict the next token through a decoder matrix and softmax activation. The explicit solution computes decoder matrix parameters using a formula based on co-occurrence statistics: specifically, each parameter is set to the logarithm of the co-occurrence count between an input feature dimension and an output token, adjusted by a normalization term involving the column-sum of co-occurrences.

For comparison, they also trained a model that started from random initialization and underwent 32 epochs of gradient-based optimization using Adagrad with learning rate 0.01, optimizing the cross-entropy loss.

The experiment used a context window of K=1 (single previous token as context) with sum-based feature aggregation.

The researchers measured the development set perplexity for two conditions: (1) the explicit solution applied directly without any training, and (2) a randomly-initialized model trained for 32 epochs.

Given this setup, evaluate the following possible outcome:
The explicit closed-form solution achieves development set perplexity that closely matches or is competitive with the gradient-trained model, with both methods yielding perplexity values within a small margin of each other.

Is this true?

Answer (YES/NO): NO